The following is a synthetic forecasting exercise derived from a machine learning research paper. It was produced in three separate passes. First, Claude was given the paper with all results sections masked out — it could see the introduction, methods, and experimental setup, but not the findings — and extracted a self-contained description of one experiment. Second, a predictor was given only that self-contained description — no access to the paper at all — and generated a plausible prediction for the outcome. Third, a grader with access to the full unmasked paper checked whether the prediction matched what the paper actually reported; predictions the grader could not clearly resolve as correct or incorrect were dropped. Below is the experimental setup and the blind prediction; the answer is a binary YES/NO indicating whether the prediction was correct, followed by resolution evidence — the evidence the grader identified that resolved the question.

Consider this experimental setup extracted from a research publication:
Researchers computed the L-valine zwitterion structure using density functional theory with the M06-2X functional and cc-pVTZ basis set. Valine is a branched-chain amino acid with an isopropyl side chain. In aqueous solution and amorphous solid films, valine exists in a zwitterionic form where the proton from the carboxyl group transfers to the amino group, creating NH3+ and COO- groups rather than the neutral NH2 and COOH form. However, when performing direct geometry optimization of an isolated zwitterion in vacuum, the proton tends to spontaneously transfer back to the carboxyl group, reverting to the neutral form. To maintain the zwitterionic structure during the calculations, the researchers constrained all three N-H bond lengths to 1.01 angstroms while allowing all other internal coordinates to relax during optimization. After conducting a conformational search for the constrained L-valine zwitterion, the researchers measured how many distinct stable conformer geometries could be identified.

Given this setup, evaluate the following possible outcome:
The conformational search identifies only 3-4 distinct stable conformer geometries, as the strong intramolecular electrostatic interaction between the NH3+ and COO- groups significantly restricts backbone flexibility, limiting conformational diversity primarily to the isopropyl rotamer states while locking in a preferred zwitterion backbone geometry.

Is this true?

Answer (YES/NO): YES